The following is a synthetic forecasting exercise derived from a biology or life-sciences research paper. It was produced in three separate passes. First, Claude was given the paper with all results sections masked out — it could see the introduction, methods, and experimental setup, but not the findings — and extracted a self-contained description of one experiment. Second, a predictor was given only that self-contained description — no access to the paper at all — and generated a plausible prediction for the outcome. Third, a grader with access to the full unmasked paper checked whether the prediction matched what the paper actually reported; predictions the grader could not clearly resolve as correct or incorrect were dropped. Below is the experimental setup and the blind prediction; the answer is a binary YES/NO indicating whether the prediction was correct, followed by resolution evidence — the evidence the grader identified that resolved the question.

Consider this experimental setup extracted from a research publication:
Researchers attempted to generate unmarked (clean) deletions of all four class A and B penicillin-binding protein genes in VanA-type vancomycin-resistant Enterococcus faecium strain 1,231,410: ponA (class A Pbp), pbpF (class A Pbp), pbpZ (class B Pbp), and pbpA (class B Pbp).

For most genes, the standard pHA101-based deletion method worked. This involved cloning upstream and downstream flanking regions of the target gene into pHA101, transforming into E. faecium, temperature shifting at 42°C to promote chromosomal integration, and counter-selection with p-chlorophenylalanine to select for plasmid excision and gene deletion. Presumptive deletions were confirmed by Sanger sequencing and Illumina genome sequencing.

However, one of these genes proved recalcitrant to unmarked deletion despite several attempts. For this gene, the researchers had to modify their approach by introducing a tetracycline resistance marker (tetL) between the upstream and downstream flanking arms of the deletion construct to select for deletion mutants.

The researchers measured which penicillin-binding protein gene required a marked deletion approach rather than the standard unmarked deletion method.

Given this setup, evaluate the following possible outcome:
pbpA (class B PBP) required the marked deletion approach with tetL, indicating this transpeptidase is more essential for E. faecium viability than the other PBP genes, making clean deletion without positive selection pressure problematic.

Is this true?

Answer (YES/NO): YES